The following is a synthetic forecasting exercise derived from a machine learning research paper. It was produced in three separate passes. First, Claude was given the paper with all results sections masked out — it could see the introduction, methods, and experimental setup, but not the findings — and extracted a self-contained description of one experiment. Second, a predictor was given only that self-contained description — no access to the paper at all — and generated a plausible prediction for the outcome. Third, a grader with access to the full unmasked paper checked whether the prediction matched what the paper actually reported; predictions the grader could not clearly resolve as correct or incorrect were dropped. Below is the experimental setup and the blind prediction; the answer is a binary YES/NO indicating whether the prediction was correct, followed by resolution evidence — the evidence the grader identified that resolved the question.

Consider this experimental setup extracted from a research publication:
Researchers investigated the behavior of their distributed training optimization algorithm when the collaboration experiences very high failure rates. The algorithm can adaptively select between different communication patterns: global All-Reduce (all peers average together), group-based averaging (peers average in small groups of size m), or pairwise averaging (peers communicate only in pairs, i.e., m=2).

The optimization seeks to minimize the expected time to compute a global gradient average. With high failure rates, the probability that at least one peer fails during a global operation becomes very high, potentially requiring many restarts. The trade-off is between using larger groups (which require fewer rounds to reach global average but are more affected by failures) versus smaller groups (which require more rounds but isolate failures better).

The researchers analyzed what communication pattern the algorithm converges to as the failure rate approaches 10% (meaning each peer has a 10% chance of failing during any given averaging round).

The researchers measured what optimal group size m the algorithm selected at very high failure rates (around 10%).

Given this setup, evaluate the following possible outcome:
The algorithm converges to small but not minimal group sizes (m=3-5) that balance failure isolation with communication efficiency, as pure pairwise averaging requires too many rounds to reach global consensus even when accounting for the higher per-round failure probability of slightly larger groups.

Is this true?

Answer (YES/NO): NO